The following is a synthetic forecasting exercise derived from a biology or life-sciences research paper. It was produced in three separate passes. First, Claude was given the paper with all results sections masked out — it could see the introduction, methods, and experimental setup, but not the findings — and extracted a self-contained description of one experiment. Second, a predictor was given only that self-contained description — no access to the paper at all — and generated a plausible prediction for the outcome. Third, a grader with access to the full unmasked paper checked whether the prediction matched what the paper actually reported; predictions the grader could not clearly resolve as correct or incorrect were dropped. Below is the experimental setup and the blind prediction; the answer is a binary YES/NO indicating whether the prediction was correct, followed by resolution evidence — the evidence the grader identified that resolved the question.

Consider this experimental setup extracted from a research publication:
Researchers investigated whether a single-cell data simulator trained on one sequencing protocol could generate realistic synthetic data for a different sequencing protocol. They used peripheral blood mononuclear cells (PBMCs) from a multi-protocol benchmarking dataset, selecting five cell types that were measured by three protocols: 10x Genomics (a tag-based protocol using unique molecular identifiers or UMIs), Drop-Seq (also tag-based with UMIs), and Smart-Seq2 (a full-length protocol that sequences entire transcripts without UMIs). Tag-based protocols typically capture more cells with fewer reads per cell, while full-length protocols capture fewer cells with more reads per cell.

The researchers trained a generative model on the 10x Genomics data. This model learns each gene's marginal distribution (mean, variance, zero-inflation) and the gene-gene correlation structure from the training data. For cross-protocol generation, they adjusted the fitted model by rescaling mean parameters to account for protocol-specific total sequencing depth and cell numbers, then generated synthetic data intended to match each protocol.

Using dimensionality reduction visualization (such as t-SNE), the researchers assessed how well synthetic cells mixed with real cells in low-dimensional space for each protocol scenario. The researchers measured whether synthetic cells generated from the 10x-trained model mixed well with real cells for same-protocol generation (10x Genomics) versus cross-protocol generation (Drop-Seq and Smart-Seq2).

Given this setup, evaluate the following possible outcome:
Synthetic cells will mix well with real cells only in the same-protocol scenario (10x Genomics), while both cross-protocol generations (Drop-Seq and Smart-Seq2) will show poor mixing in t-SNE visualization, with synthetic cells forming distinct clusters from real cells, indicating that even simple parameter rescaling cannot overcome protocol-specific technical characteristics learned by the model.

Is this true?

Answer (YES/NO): YES